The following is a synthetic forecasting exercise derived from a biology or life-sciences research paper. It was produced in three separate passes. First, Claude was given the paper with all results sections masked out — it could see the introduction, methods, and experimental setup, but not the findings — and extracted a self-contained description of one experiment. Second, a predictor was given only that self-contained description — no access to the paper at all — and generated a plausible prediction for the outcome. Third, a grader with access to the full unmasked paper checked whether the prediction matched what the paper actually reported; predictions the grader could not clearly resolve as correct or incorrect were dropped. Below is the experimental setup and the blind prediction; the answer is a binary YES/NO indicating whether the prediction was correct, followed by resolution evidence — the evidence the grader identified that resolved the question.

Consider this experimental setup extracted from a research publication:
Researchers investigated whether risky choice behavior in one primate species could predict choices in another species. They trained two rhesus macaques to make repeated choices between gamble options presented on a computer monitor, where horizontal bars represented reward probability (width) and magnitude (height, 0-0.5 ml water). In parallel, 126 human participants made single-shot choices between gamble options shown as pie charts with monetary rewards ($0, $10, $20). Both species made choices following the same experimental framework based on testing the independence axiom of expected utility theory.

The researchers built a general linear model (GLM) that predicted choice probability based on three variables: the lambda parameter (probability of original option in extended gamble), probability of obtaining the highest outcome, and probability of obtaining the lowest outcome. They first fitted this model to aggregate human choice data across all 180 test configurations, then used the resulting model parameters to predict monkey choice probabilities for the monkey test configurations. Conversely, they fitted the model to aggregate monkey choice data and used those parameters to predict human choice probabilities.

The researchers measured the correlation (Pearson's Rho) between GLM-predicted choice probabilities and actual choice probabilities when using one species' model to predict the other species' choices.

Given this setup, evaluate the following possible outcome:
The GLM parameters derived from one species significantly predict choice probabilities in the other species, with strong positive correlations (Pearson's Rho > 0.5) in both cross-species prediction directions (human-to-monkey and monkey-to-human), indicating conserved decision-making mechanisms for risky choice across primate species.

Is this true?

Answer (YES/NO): YES